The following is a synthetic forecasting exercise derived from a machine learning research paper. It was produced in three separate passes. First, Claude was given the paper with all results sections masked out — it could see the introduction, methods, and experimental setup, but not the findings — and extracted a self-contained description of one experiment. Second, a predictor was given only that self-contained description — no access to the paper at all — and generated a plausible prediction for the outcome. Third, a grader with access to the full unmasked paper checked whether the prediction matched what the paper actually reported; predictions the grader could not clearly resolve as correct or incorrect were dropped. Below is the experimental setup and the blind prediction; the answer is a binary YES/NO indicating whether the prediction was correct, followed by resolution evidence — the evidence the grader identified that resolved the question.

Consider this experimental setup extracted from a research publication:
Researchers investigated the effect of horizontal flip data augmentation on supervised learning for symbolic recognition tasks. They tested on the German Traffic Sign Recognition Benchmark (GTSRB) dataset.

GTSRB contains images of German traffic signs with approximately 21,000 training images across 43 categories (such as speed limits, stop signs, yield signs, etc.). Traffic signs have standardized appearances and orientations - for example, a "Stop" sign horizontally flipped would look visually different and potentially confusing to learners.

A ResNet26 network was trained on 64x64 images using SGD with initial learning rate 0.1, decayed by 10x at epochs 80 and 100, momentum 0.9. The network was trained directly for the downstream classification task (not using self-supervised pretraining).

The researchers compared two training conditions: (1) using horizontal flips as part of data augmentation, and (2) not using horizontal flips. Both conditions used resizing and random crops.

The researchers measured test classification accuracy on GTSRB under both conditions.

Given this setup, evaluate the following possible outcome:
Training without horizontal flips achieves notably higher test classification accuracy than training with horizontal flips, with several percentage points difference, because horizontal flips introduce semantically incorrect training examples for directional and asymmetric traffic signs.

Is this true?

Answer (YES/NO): NO